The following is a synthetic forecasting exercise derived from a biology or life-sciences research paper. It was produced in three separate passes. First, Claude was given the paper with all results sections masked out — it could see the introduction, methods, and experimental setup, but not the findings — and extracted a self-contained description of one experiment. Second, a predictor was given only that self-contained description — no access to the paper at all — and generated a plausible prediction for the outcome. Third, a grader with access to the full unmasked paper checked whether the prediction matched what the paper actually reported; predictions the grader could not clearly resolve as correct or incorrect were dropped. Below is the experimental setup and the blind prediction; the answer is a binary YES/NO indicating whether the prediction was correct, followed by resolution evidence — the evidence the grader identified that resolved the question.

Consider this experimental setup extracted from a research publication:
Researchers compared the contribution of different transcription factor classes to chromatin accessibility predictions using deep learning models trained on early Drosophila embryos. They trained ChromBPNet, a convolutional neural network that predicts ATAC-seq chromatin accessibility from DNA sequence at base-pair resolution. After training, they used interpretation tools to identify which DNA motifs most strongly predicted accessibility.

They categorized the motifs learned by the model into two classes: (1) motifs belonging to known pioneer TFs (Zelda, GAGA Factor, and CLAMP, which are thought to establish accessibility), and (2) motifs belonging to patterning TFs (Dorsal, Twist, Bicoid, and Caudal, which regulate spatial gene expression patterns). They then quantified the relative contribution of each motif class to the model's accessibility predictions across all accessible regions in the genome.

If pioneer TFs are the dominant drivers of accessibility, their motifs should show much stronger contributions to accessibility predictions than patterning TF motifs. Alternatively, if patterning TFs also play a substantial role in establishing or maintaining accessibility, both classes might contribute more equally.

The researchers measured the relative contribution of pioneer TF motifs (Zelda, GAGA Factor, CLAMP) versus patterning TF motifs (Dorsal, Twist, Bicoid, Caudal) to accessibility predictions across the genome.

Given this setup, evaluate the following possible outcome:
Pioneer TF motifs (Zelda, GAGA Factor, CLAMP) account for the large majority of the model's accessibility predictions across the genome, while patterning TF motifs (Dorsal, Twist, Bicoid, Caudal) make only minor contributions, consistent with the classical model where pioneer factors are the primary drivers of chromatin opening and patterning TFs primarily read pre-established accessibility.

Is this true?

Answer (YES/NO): YES